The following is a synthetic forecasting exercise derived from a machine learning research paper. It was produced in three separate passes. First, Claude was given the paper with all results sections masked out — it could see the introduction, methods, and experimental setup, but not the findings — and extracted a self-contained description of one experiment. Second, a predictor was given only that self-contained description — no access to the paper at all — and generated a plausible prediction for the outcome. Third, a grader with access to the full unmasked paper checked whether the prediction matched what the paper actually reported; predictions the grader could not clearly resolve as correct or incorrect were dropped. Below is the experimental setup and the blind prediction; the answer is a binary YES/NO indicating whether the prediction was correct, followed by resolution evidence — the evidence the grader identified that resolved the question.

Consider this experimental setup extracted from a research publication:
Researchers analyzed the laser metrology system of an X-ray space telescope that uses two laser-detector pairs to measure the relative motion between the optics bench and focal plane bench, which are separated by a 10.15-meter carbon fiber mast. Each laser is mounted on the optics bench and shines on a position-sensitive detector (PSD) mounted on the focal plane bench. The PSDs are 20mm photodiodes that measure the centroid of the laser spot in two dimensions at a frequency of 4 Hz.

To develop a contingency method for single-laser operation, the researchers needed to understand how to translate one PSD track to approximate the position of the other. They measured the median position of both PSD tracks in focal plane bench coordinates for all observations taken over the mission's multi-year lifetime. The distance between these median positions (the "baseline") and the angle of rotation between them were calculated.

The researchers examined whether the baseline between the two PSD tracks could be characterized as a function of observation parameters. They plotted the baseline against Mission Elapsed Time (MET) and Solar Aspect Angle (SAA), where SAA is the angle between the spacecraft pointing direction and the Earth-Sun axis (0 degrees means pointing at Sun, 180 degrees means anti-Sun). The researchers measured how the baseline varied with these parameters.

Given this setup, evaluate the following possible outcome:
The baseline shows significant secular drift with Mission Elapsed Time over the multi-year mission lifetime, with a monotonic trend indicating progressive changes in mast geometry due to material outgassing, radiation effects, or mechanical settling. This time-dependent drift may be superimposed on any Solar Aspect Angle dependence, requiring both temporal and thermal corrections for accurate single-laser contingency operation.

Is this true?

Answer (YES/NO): NO